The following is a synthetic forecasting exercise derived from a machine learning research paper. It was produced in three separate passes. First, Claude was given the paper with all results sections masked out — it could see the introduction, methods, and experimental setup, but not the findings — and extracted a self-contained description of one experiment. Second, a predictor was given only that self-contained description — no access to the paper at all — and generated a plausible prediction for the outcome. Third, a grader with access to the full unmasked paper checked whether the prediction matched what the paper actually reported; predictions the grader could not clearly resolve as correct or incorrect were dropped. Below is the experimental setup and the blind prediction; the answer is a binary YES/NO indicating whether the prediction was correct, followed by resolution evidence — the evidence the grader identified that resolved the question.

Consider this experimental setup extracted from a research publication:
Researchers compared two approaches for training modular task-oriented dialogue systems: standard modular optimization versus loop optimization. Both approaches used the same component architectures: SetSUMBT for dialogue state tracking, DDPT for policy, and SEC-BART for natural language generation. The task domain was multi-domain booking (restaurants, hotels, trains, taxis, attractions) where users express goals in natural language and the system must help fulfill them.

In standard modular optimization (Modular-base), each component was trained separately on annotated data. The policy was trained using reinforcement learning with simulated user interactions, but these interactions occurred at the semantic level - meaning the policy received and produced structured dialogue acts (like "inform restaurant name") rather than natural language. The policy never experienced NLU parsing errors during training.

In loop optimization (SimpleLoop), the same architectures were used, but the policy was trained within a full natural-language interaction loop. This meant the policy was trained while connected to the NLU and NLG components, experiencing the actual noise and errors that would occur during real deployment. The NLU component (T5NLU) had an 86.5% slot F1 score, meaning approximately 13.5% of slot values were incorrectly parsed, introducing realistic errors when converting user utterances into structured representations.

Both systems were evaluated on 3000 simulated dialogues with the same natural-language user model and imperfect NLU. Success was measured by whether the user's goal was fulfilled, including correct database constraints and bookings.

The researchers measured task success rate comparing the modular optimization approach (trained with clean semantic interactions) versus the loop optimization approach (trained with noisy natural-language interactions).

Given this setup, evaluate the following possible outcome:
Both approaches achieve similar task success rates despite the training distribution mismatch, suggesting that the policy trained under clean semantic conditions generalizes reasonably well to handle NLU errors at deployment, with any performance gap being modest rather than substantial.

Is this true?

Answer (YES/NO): NO